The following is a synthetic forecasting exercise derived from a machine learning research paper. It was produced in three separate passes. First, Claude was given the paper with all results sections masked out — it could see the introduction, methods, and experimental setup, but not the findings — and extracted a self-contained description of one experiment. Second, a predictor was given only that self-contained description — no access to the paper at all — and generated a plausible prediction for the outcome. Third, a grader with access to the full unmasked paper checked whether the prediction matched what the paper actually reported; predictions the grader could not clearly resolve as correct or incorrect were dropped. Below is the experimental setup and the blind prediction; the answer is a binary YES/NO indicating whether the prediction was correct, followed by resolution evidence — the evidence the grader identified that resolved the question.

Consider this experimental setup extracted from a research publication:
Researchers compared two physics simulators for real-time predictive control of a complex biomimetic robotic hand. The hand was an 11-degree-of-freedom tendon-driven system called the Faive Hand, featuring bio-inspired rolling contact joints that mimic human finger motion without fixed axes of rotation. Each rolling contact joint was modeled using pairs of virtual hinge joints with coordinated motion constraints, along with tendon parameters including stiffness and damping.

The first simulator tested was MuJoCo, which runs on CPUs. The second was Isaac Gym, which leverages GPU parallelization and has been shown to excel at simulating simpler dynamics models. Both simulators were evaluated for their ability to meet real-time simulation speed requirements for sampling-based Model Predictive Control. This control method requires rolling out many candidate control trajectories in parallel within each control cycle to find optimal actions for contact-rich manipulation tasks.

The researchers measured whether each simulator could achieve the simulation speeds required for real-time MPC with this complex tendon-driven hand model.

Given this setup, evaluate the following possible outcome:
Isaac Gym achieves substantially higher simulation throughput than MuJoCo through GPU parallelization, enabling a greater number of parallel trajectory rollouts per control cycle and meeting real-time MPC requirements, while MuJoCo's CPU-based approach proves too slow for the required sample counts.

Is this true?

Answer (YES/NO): NO